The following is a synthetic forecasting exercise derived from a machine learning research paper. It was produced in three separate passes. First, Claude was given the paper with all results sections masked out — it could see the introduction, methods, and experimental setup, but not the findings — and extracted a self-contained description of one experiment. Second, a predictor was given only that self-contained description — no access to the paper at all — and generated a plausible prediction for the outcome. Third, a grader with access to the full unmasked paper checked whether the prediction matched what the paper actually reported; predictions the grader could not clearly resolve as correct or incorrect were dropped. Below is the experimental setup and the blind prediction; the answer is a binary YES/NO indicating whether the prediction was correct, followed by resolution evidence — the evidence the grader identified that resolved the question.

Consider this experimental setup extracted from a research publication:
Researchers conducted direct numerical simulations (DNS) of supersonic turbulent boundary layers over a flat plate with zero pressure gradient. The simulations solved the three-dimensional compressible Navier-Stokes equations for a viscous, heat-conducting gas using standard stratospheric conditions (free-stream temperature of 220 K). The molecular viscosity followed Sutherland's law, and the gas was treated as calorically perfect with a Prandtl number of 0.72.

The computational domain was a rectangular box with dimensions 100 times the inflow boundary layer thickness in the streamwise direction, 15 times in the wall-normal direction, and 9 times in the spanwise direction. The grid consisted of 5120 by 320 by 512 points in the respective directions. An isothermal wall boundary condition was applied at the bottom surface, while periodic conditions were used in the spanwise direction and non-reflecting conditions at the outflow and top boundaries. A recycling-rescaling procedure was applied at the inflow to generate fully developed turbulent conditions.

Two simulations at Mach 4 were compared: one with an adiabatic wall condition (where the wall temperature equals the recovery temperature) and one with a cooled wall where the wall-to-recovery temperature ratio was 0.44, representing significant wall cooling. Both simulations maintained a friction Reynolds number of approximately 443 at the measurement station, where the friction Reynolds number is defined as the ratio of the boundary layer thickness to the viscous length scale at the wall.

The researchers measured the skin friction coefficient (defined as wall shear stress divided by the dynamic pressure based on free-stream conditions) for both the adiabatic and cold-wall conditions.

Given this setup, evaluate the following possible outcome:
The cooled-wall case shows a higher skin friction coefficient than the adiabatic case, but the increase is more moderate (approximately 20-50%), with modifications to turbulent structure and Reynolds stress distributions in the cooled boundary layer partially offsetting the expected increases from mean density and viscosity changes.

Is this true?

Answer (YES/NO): NO